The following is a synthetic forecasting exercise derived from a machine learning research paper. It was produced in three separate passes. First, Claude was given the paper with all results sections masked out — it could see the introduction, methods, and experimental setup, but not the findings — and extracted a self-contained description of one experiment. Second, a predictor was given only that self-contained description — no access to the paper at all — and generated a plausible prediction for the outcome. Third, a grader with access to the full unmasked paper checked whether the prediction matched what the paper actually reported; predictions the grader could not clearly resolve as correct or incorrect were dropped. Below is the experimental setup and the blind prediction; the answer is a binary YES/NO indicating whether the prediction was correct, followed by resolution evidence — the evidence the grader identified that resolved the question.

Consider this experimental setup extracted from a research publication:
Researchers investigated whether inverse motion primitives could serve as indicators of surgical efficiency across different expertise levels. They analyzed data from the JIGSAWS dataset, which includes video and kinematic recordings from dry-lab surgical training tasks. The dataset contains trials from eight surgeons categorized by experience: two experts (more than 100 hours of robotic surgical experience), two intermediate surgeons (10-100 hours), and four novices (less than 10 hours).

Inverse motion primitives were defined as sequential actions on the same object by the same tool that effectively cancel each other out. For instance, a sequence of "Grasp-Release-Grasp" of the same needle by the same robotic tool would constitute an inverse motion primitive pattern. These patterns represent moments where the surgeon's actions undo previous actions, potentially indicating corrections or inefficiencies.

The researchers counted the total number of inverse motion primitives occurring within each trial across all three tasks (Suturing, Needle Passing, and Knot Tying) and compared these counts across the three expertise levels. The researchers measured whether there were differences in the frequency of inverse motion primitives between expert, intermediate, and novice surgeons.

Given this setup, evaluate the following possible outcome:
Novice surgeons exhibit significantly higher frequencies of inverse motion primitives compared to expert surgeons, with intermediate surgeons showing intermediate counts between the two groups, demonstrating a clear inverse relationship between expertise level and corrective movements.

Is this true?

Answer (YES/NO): NO